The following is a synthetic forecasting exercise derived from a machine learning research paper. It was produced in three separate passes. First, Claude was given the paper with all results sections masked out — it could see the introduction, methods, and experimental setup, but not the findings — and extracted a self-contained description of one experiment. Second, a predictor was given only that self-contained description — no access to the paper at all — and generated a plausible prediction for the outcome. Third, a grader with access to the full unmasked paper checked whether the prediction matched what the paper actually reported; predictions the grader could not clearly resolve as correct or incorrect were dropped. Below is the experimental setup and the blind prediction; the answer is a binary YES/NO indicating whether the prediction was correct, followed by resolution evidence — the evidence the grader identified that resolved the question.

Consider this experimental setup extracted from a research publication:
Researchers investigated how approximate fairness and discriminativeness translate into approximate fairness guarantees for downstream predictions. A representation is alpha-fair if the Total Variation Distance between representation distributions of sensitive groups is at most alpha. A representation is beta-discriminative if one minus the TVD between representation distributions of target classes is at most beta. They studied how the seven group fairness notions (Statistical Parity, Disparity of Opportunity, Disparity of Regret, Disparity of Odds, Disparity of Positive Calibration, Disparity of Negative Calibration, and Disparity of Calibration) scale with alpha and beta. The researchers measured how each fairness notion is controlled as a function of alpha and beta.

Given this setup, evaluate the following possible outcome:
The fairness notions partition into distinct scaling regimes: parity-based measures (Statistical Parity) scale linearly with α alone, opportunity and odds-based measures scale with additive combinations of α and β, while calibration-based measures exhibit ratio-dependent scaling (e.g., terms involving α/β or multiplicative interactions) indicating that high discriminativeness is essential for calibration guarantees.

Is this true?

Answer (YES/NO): NO